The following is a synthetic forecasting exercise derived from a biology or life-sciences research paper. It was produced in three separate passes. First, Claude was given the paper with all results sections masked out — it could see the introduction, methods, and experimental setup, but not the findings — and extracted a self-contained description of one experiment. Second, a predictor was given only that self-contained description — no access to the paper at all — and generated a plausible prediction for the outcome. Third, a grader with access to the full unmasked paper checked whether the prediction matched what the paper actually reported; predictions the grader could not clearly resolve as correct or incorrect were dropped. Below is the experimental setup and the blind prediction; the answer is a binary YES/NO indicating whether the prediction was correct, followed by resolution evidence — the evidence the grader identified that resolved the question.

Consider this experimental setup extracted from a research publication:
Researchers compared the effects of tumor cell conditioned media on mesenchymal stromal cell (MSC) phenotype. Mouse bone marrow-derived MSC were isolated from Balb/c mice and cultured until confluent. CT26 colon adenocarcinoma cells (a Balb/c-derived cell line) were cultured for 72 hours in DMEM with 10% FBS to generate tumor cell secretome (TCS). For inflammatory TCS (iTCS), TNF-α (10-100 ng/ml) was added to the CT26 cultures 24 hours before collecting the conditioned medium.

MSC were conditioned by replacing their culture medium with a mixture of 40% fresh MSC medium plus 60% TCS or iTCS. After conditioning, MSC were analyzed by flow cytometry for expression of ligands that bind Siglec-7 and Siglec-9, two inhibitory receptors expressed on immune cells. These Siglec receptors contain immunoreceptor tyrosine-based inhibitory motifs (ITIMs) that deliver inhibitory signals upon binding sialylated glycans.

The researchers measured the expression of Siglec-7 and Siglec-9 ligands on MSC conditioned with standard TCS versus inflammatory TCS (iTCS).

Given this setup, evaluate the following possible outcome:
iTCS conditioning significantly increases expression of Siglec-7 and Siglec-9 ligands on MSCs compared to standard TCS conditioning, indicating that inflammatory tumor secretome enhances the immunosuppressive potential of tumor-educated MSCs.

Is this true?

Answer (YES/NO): NO